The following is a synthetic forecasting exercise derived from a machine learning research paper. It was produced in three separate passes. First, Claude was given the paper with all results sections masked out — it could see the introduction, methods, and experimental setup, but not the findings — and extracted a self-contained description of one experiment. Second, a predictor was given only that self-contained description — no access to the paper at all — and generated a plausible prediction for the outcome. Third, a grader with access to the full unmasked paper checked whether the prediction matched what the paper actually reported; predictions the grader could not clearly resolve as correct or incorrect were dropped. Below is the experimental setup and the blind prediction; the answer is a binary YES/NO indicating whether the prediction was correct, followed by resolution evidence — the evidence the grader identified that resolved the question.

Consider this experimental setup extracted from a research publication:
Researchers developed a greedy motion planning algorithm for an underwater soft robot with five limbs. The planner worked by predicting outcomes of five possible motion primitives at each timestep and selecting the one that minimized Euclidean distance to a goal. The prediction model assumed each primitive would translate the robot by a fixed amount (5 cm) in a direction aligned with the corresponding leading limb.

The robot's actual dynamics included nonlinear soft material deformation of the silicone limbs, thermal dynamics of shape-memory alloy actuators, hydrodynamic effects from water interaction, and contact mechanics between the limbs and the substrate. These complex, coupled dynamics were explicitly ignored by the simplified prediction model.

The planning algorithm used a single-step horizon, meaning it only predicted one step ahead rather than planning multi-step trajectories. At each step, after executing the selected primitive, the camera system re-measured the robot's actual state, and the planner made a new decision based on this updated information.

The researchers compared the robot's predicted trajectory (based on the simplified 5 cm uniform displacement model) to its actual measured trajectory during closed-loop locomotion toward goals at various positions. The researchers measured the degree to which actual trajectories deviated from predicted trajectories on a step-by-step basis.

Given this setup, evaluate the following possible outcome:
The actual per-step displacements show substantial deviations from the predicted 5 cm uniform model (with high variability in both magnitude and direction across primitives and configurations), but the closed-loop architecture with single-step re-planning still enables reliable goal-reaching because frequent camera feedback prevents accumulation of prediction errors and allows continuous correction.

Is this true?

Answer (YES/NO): YES